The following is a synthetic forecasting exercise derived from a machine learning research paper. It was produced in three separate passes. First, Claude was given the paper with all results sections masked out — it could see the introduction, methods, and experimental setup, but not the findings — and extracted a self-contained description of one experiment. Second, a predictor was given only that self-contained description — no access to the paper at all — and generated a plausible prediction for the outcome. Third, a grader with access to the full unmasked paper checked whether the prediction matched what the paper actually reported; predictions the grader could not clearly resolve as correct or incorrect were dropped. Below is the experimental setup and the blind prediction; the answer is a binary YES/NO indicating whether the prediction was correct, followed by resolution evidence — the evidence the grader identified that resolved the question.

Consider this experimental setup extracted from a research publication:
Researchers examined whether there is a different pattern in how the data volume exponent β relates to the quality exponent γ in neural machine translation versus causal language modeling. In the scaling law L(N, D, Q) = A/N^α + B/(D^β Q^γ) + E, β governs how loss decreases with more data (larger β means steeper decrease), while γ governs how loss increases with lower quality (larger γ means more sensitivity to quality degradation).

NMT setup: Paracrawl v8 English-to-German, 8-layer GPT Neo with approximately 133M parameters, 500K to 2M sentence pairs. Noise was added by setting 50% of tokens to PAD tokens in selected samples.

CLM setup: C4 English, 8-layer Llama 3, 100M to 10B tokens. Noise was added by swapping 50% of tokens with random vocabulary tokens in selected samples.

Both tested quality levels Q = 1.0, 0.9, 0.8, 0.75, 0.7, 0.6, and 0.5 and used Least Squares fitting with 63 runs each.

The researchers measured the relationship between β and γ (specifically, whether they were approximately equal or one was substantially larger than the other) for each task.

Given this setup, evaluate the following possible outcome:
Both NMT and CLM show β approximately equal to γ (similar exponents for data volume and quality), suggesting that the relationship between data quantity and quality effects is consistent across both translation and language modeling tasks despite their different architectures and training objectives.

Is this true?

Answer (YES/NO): NO